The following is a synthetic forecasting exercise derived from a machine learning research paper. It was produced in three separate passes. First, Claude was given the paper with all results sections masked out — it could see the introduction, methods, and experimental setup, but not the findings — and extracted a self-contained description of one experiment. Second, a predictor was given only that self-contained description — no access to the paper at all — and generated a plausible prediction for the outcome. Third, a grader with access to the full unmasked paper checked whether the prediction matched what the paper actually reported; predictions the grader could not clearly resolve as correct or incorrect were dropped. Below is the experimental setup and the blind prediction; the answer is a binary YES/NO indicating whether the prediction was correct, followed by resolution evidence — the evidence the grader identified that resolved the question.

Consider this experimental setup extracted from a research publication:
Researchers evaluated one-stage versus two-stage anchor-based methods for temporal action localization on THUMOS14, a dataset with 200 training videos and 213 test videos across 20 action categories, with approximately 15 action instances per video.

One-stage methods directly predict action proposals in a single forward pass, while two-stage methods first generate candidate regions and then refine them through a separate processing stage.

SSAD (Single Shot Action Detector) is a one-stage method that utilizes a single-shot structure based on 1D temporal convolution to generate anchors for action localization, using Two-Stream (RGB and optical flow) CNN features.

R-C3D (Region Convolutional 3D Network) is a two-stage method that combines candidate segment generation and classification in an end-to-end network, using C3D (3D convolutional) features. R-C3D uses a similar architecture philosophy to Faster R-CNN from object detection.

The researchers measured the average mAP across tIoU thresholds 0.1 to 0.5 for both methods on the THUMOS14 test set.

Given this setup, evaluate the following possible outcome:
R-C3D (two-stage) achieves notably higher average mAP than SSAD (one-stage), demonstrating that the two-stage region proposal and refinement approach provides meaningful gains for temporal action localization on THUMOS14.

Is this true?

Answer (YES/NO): YES